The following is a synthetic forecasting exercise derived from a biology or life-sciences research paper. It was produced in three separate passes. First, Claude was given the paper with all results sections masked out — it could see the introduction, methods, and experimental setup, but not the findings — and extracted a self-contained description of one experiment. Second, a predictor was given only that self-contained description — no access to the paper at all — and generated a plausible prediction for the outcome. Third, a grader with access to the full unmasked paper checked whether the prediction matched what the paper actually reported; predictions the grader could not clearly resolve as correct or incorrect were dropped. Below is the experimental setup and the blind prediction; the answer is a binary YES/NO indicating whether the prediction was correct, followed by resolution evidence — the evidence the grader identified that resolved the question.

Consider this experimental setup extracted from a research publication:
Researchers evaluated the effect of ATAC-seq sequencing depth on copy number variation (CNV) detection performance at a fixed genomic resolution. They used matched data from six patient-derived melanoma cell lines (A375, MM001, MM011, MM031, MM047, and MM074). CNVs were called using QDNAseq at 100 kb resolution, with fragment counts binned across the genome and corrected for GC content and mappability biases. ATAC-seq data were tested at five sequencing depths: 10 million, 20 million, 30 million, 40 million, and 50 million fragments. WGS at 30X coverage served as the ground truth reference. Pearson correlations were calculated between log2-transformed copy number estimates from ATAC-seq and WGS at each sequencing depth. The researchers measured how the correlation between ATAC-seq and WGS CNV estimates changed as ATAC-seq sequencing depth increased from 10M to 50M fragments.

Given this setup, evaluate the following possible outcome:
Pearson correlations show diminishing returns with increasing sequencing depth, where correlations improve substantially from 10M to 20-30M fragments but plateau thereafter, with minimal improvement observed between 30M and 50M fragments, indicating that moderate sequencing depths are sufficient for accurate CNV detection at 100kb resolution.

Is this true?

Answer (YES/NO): YES